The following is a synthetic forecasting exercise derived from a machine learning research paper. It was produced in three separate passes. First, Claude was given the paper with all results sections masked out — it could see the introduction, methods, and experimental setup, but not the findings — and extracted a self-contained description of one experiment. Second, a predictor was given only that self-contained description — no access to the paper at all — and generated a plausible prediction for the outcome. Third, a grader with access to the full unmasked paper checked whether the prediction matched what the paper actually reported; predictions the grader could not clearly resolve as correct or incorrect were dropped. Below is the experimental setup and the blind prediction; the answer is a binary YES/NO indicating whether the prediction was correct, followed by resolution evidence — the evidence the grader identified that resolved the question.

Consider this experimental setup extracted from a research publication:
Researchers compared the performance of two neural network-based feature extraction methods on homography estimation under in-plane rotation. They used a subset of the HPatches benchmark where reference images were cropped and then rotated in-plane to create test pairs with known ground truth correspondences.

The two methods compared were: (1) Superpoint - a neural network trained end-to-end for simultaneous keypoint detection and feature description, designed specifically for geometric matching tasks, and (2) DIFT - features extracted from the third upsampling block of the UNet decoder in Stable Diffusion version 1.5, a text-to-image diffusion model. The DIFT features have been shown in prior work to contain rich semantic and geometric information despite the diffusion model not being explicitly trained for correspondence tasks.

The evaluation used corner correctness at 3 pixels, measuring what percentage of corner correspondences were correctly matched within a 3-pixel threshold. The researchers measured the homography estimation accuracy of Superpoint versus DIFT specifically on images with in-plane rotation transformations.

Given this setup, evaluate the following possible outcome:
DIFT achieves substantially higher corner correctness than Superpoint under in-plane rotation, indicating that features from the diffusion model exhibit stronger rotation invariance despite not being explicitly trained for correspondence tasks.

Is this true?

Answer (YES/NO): NO